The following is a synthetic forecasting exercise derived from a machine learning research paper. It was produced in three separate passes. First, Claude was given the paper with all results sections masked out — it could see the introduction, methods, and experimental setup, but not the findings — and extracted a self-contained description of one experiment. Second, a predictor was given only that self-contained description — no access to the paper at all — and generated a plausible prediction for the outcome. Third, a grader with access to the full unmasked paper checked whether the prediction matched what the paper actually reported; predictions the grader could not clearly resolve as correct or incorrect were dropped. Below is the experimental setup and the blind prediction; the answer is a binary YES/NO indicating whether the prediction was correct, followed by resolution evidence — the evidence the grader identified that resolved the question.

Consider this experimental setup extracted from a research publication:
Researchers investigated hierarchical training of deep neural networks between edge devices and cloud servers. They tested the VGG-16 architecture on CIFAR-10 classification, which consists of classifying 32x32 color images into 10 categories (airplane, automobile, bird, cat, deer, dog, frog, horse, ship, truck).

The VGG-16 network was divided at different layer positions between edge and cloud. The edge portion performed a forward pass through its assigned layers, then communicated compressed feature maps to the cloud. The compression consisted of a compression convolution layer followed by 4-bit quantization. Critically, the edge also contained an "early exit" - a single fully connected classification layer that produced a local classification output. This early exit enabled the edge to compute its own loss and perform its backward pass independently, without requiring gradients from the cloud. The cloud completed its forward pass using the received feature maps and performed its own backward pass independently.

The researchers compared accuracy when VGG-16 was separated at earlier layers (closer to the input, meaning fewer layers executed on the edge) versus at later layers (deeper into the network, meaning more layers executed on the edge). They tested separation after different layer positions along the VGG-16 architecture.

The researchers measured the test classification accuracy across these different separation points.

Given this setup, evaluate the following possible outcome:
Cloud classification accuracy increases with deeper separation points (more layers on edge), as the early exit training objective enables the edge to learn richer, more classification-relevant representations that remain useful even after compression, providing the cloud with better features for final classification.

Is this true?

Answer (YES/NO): YES